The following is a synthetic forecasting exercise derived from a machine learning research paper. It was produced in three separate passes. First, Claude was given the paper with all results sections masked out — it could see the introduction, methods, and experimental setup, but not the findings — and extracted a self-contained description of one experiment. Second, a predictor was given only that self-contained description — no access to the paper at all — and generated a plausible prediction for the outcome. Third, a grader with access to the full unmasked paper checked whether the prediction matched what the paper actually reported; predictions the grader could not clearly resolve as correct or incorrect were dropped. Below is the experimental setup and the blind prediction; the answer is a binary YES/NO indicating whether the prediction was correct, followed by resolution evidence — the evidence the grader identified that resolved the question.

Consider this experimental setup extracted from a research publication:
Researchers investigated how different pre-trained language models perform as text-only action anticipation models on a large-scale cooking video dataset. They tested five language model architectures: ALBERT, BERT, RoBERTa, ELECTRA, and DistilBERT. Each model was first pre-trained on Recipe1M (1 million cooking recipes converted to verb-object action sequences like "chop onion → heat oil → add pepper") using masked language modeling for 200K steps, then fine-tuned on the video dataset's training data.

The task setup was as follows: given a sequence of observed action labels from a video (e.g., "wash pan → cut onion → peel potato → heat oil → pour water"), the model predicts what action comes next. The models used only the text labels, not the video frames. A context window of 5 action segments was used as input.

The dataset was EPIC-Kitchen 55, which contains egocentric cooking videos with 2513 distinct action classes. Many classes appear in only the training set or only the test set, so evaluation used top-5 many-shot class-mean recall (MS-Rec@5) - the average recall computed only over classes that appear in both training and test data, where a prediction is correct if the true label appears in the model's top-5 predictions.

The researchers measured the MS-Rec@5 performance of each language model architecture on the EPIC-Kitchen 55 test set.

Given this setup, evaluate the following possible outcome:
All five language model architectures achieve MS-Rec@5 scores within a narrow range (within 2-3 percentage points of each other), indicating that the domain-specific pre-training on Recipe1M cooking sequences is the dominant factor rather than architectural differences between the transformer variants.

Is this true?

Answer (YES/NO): NO